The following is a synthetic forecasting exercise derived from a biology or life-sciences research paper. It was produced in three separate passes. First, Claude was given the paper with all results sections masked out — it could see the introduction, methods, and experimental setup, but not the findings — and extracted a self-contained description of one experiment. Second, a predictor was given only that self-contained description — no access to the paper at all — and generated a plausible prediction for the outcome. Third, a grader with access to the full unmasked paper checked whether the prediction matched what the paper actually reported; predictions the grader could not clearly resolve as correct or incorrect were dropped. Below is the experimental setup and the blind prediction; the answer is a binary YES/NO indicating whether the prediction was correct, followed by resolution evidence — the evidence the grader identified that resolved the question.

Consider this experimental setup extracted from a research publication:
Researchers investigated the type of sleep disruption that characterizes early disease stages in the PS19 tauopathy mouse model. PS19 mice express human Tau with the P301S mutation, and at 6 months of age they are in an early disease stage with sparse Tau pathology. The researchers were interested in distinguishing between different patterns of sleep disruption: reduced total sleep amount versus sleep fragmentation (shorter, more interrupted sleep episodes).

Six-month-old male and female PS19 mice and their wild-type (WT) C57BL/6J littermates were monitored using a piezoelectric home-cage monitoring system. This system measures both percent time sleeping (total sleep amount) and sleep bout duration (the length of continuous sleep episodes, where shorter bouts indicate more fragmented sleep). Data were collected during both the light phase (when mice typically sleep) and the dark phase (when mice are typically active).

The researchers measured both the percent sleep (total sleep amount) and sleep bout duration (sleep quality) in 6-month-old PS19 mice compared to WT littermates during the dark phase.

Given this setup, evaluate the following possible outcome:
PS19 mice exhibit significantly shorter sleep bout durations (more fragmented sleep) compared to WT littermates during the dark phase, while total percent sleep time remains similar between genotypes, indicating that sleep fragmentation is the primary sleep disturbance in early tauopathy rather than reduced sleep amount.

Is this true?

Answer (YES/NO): NO